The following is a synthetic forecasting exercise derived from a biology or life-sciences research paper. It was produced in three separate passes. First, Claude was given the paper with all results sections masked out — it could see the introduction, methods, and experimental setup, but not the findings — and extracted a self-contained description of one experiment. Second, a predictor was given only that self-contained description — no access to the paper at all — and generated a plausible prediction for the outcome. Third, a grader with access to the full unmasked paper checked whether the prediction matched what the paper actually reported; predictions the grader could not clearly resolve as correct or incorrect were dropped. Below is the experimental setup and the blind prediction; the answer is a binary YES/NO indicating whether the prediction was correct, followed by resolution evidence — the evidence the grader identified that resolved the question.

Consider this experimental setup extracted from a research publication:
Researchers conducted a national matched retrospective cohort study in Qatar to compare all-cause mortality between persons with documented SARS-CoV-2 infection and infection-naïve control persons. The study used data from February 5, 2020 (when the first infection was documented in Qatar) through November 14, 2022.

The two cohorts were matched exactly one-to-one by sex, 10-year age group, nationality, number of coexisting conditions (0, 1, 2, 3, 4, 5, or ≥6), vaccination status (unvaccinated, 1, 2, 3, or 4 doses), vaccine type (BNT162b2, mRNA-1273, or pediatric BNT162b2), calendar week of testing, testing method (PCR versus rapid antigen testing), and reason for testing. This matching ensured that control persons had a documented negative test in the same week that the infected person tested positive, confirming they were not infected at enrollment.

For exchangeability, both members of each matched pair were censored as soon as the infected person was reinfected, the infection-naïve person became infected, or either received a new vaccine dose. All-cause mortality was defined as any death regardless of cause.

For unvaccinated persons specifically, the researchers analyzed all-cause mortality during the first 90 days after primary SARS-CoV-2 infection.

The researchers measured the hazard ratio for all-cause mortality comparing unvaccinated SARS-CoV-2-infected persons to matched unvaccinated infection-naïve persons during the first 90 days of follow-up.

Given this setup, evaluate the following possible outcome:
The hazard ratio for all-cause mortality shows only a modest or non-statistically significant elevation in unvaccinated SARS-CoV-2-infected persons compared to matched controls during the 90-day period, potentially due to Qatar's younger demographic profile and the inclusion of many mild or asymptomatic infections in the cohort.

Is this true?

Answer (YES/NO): NO